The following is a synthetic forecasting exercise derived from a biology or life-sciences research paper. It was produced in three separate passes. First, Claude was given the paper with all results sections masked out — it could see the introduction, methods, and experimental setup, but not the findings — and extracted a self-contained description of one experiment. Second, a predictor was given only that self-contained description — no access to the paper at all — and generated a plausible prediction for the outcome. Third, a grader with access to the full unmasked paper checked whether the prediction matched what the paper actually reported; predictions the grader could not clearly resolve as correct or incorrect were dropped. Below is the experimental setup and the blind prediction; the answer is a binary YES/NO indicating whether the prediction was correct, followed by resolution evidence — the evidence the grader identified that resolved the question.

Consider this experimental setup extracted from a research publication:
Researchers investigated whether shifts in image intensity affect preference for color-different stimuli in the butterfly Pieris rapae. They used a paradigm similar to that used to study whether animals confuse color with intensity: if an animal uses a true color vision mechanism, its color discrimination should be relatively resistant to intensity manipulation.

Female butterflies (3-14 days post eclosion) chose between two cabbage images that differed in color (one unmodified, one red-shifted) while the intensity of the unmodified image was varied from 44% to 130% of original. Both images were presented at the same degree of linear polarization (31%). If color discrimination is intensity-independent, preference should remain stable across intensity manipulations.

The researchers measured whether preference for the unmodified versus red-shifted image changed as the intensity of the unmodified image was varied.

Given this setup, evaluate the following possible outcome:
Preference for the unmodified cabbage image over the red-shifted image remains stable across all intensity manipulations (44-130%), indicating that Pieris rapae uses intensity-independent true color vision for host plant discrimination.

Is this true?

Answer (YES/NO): NO